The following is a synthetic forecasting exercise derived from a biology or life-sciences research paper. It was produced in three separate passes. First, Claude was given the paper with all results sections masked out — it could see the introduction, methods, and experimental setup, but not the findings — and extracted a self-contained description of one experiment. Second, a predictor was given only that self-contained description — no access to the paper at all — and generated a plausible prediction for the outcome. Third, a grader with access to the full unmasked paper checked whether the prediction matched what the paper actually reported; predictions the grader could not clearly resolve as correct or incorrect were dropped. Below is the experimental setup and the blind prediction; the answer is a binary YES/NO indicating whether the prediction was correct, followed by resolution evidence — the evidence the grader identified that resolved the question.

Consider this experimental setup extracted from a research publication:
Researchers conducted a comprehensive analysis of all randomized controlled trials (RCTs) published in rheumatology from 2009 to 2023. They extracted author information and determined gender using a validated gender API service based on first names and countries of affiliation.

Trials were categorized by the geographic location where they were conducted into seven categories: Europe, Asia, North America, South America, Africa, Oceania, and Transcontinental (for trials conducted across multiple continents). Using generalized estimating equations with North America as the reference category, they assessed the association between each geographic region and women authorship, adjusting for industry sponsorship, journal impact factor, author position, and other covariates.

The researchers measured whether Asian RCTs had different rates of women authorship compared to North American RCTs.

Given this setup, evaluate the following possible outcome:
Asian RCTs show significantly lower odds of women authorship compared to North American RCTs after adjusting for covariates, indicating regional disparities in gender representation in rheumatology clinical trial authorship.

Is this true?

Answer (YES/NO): YES